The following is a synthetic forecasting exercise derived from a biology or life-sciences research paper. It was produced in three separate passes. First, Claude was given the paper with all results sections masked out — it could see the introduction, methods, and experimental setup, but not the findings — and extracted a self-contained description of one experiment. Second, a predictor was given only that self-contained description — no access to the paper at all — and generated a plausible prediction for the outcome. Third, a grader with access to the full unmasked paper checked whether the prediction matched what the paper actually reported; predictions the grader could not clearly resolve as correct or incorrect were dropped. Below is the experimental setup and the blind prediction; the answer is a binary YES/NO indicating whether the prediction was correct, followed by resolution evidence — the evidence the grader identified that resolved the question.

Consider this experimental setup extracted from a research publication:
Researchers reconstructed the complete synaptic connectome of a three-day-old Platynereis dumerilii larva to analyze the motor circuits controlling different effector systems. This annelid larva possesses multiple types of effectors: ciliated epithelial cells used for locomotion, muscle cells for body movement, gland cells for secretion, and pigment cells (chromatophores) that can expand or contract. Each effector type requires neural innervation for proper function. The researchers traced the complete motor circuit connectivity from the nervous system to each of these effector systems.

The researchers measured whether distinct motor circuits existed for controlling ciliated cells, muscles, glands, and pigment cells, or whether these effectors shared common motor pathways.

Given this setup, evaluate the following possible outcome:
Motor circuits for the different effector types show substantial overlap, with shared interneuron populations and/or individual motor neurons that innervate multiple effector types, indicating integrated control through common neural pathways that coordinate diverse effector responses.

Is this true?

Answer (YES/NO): YES